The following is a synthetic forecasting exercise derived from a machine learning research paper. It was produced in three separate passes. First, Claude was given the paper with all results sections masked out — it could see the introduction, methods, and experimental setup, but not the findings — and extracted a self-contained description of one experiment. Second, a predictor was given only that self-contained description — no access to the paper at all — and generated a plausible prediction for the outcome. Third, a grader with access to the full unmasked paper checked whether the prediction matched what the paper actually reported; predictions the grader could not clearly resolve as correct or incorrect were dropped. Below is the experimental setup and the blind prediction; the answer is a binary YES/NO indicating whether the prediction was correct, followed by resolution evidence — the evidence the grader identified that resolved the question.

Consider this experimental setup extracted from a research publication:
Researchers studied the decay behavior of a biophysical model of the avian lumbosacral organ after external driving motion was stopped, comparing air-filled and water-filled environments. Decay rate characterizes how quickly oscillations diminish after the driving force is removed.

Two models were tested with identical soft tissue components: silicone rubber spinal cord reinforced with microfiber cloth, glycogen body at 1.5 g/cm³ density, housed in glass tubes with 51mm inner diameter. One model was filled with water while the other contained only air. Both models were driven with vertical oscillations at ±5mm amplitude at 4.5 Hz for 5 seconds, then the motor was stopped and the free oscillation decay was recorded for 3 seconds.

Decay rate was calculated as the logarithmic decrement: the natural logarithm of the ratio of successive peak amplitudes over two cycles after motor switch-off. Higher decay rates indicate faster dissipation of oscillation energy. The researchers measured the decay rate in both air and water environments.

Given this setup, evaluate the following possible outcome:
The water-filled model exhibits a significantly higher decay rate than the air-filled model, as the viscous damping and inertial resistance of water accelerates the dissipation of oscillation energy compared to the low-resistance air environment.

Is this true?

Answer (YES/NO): NO